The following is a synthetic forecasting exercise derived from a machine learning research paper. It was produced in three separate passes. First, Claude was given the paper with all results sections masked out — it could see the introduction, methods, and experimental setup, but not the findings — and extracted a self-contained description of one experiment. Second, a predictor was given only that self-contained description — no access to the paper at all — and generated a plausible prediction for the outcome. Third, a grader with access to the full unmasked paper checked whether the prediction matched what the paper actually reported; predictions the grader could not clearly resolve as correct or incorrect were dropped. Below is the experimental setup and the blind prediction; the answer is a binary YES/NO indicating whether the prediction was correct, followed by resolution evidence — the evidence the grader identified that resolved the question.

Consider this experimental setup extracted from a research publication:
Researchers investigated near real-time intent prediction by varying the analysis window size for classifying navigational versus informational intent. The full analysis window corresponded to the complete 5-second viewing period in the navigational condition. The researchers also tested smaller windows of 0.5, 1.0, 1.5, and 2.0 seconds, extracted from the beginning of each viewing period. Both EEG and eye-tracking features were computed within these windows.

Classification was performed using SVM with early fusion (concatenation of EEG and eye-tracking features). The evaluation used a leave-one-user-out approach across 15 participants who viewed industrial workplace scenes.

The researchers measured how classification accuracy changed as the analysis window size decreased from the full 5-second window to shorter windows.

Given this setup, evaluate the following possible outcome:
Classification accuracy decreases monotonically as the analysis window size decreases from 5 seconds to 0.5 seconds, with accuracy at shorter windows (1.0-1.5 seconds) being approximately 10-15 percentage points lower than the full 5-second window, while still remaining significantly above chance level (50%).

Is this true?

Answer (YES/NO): NO